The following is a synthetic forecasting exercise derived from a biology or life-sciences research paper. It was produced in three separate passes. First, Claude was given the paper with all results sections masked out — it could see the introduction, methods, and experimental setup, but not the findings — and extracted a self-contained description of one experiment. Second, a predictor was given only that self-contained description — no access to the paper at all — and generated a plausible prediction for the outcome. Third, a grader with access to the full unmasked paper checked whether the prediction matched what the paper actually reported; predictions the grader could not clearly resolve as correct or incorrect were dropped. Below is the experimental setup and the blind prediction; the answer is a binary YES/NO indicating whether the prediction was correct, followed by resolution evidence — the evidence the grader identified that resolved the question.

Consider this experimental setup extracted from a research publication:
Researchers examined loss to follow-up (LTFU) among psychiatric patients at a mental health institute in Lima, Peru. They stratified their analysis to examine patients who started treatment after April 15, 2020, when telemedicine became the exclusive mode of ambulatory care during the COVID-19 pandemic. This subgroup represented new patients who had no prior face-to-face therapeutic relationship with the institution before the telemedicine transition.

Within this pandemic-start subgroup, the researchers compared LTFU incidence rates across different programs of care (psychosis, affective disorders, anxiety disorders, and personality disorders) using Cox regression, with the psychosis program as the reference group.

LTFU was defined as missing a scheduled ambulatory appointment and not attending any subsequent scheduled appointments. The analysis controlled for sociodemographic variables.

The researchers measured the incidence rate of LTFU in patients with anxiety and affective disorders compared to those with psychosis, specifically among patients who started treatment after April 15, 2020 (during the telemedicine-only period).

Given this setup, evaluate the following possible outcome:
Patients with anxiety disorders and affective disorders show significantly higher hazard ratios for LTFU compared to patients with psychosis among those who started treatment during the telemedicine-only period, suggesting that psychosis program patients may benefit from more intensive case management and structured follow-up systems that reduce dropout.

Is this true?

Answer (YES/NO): YES